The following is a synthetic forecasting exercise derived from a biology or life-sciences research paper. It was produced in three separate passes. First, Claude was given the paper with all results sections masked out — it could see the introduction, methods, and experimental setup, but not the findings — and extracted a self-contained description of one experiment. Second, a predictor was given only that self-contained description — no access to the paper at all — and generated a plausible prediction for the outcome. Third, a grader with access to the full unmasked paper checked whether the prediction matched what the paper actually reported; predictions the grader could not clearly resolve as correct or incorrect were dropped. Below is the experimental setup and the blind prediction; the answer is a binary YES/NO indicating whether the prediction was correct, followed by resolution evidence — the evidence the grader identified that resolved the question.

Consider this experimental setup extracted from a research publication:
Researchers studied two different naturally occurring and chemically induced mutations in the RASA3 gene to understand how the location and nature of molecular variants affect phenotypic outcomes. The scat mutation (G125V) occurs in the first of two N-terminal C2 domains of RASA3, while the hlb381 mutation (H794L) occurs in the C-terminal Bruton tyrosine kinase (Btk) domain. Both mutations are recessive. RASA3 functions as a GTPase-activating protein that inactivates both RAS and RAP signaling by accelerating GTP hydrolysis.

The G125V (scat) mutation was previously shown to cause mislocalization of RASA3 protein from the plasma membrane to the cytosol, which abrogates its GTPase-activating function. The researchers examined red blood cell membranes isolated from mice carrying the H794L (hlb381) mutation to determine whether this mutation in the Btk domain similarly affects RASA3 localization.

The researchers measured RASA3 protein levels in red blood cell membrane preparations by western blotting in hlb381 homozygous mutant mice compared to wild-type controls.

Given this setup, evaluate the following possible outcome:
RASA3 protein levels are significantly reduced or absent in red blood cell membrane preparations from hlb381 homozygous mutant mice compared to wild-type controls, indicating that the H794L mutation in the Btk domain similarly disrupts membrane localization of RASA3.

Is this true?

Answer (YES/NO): NO